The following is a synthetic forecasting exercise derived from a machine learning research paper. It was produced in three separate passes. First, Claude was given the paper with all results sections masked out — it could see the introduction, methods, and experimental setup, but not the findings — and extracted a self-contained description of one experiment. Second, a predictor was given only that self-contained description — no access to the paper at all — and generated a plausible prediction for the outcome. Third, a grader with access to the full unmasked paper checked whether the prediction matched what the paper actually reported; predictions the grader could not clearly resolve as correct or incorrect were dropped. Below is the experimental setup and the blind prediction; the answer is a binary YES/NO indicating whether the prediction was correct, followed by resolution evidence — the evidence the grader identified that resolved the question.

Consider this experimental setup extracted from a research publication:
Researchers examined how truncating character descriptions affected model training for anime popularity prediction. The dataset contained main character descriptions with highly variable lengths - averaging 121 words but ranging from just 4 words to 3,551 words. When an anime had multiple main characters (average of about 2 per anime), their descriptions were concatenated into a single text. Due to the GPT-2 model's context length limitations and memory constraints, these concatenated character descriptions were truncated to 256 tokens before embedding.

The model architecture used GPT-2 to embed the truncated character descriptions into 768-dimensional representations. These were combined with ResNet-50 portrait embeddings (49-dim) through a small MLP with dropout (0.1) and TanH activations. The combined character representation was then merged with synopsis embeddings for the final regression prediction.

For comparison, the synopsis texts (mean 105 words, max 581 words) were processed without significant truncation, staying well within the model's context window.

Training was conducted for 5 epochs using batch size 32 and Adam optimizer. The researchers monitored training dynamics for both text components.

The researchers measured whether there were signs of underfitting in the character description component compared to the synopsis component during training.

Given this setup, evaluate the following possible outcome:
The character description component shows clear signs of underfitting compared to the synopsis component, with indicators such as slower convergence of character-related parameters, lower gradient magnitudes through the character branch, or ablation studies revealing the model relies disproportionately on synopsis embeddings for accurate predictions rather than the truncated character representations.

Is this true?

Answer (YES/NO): YES